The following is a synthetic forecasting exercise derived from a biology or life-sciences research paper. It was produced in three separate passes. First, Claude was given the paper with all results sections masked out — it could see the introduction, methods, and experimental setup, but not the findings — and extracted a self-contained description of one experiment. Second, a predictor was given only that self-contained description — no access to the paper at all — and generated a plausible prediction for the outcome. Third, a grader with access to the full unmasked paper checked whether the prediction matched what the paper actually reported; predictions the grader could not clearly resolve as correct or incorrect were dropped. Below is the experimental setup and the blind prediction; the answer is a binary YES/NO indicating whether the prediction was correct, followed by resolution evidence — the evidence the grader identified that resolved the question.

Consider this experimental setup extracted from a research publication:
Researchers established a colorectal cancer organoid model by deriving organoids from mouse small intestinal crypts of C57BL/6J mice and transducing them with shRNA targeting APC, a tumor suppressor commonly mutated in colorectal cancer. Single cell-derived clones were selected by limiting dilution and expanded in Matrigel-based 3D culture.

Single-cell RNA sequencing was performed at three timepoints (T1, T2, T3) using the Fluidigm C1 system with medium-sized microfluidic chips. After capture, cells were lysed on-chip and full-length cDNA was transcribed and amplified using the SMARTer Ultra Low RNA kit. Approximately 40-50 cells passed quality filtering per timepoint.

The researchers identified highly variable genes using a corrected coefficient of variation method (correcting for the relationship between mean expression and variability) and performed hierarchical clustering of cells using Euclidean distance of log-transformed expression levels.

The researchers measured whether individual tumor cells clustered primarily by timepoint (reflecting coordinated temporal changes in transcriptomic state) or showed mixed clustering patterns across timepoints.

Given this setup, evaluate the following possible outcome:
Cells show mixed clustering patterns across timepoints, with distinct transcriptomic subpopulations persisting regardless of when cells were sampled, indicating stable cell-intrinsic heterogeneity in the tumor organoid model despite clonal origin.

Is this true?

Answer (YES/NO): NO